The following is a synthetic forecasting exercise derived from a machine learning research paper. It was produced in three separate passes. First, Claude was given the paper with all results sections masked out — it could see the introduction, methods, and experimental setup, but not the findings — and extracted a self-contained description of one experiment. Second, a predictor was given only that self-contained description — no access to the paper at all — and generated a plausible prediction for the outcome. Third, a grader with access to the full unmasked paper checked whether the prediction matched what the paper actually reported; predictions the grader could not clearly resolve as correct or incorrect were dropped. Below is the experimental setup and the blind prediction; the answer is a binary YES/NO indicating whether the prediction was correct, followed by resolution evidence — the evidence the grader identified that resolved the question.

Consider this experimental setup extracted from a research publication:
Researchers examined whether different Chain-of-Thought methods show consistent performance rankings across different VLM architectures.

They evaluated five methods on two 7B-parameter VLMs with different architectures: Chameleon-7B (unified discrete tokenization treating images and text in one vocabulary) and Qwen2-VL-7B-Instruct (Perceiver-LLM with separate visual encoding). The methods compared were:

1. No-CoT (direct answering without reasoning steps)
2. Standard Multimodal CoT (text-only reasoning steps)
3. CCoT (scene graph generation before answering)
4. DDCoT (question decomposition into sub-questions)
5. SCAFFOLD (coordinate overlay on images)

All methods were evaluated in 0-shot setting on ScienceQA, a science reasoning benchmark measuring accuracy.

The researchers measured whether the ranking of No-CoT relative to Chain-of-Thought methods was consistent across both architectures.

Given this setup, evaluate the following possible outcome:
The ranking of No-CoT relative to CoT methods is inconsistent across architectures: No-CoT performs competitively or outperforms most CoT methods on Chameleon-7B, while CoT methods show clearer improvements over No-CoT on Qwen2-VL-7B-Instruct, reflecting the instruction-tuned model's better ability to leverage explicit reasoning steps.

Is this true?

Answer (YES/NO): YES